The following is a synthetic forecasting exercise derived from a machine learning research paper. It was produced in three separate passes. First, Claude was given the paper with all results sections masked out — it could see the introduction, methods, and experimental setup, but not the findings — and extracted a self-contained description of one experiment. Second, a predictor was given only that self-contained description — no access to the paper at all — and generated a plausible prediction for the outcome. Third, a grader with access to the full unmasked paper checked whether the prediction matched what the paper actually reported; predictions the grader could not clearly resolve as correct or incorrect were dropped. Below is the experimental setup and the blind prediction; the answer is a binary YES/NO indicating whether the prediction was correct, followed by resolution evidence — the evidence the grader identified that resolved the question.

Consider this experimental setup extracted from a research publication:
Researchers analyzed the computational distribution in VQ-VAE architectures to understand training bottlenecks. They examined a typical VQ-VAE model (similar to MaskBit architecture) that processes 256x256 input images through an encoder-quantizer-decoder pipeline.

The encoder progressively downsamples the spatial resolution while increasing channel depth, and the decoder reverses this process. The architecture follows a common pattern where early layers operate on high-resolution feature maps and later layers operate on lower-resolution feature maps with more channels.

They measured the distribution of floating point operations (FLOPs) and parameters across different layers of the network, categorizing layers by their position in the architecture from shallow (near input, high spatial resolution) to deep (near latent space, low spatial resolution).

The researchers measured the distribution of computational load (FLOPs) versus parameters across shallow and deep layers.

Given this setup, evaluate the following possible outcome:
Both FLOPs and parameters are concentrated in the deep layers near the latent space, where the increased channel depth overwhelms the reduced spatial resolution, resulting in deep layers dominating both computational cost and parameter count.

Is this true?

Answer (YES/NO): NO